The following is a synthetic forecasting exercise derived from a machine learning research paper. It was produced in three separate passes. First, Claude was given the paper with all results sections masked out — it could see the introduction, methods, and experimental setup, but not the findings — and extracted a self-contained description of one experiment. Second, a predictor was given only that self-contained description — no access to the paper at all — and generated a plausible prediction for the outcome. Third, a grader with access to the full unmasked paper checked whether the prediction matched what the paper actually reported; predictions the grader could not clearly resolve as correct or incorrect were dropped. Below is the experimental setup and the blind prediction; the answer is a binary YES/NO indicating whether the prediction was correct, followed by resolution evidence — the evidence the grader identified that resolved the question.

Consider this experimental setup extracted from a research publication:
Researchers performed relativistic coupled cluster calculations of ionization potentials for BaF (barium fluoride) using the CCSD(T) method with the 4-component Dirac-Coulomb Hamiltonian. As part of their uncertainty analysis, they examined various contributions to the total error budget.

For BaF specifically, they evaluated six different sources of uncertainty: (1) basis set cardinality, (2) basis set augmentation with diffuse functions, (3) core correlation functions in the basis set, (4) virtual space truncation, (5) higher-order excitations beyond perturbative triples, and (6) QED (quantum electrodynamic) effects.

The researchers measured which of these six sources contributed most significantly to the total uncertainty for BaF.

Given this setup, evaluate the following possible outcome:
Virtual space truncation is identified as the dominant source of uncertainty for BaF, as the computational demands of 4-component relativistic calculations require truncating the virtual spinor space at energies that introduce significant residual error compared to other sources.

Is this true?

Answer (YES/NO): NO